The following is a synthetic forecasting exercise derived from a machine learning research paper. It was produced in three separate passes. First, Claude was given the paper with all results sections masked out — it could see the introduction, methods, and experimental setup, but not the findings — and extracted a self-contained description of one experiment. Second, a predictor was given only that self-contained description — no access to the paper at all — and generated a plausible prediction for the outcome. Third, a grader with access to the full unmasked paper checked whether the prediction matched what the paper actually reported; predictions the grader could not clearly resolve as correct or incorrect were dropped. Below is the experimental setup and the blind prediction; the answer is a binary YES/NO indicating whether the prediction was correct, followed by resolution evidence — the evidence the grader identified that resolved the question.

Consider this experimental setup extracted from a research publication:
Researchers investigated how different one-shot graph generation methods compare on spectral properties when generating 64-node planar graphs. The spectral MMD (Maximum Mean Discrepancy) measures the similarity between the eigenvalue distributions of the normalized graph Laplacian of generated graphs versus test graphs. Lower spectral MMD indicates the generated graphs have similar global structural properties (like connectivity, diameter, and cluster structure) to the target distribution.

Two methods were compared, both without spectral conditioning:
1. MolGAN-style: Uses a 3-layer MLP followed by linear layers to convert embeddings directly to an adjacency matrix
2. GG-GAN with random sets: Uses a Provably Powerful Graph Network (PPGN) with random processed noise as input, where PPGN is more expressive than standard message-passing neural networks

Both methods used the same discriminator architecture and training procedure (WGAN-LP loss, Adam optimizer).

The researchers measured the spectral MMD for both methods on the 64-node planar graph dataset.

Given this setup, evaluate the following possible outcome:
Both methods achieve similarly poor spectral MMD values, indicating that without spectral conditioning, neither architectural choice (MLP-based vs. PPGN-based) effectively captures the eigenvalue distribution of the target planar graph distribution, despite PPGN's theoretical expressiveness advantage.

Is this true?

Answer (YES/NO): YES